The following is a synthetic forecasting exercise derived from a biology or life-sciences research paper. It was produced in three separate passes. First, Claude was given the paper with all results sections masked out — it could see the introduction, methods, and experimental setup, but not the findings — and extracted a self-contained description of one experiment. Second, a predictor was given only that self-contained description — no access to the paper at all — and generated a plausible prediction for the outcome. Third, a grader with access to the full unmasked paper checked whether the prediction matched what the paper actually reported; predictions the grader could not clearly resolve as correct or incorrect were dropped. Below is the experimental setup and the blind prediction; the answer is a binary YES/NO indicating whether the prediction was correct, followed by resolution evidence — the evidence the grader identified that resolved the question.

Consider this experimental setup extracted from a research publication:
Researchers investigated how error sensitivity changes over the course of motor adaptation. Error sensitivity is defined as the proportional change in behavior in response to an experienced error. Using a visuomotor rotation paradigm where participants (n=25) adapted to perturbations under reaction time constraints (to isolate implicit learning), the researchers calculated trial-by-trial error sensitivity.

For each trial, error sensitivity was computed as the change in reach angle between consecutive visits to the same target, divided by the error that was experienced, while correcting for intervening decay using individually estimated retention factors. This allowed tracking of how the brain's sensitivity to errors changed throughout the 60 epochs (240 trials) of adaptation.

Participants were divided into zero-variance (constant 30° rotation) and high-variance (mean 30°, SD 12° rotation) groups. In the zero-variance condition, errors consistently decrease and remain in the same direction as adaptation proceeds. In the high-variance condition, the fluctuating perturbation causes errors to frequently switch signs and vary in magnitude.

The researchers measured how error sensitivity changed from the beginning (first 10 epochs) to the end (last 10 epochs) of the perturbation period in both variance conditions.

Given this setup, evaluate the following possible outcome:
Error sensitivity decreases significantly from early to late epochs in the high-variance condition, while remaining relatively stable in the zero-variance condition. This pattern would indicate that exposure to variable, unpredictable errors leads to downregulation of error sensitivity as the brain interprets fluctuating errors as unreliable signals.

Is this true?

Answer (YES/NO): NO